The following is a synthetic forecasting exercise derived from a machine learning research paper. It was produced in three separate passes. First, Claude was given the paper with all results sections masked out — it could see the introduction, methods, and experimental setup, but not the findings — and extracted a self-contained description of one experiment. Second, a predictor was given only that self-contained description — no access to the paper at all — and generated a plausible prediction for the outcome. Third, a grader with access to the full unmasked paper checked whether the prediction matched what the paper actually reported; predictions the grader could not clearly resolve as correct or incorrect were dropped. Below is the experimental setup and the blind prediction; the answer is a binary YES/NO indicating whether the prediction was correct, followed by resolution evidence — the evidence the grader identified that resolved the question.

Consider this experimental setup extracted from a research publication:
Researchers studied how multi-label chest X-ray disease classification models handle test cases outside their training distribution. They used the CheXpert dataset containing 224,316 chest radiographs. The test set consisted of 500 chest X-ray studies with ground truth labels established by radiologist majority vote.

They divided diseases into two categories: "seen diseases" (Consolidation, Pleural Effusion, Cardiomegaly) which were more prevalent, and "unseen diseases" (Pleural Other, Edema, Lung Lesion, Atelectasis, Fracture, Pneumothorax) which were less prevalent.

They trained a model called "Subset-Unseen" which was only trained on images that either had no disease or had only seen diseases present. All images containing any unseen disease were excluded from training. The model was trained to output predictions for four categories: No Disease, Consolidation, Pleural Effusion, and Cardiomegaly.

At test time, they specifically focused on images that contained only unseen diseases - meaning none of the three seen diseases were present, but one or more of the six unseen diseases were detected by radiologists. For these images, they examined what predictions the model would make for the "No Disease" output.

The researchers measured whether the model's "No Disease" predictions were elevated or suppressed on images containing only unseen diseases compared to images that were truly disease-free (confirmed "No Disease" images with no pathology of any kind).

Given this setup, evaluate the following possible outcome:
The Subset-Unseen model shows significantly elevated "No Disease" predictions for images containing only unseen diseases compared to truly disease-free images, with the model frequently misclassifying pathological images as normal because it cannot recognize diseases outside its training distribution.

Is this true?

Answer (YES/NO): YES